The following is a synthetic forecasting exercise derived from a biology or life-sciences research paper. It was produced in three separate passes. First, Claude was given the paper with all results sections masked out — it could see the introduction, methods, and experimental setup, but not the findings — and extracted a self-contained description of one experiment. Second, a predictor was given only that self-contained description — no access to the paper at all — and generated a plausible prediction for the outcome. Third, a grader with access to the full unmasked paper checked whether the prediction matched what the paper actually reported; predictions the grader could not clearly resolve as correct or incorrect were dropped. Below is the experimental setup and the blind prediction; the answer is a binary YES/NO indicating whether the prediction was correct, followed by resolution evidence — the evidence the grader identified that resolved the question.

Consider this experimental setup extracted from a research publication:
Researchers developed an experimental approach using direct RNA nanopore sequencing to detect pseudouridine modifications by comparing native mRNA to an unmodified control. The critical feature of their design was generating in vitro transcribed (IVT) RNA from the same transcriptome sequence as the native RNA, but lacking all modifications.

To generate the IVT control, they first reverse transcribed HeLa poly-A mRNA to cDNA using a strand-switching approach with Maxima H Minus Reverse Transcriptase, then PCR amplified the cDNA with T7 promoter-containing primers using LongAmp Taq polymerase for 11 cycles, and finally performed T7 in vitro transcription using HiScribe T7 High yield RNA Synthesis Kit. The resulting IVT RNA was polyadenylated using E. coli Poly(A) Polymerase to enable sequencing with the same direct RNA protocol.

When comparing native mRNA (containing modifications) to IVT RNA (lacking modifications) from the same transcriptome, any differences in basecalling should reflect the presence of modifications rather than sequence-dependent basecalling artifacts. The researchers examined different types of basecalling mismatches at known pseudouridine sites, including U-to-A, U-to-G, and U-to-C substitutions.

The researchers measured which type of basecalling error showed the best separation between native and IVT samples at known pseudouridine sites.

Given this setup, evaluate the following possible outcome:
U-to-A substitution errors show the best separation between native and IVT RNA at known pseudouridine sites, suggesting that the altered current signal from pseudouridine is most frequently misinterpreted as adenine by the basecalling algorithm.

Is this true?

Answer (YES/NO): NO